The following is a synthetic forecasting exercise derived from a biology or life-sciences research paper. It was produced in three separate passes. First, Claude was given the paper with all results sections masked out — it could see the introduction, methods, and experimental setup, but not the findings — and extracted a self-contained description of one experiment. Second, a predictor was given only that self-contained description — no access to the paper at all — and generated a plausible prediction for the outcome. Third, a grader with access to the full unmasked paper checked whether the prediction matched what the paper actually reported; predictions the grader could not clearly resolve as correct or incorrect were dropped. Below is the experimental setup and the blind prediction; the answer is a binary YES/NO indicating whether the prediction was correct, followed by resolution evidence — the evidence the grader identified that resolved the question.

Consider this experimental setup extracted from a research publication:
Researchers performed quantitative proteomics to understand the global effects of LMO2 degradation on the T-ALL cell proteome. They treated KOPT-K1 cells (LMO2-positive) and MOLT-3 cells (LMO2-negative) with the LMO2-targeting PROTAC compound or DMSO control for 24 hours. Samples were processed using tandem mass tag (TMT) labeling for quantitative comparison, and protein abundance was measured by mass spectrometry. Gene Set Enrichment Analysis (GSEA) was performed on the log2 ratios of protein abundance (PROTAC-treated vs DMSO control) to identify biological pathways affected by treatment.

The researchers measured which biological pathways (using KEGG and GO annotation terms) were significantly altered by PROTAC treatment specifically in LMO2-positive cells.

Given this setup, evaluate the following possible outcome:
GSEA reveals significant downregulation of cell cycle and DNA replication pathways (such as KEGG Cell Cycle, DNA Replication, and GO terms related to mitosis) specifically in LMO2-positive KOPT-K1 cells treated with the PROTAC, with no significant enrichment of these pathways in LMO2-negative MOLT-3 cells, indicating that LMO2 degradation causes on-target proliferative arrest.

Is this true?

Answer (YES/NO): YES